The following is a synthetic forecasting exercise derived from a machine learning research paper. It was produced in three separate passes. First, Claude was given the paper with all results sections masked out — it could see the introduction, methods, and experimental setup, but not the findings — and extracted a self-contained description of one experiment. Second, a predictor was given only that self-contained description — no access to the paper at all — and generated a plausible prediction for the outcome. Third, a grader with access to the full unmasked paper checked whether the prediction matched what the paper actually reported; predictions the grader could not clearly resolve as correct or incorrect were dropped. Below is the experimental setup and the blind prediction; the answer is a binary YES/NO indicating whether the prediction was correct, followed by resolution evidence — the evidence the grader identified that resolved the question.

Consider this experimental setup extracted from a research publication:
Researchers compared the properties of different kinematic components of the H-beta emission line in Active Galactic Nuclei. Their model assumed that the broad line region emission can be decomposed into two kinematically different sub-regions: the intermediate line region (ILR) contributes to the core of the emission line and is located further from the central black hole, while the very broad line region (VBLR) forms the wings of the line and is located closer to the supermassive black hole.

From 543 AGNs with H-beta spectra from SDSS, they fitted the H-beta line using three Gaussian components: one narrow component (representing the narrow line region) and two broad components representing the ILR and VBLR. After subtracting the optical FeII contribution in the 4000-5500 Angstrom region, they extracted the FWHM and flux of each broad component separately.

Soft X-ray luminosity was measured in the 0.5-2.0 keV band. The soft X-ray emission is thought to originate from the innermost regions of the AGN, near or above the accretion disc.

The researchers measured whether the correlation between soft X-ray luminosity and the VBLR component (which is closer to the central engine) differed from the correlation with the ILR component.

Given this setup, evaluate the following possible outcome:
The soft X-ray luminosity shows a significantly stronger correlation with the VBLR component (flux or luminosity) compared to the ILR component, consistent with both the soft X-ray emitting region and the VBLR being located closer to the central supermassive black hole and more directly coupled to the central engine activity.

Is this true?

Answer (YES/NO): YES